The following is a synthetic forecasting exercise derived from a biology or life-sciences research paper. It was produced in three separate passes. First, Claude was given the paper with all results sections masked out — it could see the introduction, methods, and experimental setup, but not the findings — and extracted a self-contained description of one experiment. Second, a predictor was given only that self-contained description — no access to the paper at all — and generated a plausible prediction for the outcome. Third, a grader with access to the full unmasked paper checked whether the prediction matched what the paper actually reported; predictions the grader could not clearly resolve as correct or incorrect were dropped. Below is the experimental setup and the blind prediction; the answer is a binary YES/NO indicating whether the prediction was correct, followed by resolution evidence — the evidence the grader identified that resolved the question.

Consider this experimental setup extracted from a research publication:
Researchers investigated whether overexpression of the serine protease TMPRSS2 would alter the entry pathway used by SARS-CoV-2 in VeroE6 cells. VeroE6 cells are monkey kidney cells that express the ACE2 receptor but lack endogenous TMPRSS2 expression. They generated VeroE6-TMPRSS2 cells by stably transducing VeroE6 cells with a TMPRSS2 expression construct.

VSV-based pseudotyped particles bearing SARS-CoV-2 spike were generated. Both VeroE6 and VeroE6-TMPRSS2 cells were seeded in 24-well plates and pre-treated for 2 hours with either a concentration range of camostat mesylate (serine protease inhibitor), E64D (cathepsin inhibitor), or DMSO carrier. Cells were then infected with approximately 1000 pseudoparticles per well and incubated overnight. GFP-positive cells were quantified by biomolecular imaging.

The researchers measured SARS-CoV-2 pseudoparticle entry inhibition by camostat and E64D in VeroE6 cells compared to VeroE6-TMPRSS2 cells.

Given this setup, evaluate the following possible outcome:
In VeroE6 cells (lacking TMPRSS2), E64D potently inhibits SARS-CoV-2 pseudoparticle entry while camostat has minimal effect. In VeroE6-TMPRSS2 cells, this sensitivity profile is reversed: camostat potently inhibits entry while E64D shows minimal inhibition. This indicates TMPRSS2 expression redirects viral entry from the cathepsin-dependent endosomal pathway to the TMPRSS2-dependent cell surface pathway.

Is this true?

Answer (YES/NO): YES